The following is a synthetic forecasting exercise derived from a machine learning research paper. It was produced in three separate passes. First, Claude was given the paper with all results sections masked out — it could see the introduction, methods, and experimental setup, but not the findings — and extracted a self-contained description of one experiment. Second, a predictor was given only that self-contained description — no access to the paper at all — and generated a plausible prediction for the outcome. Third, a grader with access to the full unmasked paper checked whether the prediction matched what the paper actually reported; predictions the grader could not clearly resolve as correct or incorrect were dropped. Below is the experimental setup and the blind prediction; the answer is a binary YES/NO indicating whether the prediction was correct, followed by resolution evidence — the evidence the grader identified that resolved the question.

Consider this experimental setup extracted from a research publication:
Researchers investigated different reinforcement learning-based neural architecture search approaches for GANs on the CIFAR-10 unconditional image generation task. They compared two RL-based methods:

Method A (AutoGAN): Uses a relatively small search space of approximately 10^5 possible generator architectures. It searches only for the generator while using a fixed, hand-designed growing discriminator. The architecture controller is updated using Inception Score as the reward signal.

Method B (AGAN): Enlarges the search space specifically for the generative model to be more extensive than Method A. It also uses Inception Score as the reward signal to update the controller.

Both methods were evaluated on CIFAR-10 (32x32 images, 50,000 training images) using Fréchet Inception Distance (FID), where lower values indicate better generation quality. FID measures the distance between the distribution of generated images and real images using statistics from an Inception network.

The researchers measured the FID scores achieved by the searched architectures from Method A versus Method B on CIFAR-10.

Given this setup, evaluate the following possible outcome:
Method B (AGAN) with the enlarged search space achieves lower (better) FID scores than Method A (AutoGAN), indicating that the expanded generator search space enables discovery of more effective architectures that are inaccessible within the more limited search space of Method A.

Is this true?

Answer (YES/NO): NO